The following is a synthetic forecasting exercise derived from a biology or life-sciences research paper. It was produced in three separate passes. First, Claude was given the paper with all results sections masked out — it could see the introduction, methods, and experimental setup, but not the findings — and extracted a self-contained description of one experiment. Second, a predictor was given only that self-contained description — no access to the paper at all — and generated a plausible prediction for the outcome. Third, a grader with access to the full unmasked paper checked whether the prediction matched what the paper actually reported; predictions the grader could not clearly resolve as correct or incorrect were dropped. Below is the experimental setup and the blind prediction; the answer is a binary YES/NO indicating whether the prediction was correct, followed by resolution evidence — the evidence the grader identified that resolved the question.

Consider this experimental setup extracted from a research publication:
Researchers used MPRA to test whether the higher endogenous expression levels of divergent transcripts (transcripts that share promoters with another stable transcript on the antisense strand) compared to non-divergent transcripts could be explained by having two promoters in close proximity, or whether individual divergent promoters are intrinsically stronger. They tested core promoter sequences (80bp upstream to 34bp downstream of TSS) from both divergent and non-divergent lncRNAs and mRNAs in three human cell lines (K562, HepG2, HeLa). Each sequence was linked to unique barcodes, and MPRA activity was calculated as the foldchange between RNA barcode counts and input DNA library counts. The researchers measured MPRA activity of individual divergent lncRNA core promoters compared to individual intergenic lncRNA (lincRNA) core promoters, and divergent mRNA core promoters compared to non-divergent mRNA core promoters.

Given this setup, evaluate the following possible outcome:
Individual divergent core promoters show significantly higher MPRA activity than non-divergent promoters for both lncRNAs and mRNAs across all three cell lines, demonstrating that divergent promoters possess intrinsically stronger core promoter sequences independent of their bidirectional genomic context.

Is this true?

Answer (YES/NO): YES